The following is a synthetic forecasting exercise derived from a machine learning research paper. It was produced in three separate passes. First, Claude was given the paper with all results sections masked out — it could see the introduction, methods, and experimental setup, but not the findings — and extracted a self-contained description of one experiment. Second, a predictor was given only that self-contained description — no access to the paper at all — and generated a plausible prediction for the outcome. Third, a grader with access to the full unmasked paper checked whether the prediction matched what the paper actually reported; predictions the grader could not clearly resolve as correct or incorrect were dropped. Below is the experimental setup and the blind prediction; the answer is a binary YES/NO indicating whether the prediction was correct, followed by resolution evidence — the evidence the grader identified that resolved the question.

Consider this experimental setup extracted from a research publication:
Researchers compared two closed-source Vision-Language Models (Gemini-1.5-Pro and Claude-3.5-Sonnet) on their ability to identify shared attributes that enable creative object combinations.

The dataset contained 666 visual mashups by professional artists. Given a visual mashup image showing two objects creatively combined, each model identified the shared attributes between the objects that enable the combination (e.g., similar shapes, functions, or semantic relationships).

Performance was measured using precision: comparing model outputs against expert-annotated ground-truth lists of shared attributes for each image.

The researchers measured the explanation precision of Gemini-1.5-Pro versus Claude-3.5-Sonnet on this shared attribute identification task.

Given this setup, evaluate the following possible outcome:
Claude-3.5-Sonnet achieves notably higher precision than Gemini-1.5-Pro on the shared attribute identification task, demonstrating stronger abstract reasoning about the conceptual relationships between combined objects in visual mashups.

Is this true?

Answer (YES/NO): YES